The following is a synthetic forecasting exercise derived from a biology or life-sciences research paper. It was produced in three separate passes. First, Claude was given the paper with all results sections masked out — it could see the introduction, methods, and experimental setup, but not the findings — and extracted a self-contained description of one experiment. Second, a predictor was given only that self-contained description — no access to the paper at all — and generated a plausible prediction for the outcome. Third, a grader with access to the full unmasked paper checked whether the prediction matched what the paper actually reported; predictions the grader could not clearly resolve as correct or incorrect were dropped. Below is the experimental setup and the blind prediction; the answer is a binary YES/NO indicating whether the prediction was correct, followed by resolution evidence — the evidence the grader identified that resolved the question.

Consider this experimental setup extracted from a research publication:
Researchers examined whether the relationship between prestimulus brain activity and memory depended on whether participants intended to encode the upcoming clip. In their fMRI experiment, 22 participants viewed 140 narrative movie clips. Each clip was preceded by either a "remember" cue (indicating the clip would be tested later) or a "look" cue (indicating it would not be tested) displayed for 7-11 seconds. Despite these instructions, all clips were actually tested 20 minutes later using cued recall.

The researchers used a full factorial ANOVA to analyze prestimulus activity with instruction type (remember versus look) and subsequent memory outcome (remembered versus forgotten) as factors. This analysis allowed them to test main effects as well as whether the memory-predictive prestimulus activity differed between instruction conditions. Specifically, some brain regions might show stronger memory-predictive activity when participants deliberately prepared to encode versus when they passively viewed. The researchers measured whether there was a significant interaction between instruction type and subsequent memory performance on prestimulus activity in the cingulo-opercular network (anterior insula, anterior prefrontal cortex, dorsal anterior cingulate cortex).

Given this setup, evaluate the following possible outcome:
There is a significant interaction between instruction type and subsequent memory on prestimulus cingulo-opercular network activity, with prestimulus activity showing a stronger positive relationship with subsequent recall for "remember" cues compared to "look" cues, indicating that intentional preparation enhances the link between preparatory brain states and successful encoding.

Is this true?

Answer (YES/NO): NO